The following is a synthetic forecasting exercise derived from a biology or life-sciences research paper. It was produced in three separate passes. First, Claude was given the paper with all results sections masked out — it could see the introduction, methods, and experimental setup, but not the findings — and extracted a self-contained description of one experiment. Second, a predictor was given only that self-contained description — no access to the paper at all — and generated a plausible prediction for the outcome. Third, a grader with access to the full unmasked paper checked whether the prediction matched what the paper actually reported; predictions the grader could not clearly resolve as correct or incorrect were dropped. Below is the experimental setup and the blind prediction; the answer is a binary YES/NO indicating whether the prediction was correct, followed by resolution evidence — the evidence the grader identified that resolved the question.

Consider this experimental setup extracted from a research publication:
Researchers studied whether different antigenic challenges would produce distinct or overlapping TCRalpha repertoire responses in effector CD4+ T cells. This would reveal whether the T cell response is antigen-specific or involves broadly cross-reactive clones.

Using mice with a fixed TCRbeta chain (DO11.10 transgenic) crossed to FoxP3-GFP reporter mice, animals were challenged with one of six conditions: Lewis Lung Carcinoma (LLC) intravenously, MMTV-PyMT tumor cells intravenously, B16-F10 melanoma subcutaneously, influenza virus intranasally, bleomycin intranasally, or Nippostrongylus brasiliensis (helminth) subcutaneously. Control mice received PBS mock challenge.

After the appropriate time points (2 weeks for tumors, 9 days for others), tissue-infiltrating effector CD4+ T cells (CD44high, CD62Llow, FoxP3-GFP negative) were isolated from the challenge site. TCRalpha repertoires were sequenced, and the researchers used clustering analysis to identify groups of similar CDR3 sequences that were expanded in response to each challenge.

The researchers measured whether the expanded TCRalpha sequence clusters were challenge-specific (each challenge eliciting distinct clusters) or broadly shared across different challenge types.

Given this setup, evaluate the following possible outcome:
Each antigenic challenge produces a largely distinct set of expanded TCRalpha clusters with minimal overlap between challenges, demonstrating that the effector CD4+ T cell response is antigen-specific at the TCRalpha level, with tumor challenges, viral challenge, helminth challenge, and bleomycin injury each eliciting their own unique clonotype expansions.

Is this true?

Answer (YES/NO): YES